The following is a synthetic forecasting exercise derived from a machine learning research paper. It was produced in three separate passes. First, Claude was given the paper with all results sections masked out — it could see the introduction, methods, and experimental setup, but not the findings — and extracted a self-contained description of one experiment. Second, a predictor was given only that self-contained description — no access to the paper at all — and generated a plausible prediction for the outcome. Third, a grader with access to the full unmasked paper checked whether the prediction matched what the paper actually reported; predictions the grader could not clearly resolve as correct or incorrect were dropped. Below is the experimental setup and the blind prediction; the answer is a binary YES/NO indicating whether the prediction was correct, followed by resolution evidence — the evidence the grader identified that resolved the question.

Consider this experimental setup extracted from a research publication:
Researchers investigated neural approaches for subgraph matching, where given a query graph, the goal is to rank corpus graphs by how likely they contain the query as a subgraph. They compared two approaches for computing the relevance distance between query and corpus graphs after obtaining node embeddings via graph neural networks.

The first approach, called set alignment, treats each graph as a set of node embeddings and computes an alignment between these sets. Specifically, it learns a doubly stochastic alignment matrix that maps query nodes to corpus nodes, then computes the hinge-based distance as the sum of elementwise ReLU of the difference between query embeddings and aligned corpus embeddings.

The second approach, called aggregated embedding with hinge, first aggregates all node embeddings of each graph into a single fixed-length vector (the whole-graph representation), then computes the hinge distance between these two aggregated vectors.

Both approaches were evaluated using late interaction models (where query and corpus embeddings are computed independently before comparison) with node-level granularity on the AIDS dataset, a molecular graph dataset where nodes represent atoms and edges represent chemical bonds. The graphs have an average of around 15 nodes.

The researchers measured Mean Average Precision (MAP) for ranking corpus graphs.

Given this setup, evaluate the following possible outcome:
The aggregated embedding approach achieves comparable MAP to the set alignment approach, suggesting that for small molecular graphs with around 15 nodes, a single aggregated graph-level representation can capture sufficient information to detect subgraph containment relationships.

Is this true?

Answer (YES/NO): NO